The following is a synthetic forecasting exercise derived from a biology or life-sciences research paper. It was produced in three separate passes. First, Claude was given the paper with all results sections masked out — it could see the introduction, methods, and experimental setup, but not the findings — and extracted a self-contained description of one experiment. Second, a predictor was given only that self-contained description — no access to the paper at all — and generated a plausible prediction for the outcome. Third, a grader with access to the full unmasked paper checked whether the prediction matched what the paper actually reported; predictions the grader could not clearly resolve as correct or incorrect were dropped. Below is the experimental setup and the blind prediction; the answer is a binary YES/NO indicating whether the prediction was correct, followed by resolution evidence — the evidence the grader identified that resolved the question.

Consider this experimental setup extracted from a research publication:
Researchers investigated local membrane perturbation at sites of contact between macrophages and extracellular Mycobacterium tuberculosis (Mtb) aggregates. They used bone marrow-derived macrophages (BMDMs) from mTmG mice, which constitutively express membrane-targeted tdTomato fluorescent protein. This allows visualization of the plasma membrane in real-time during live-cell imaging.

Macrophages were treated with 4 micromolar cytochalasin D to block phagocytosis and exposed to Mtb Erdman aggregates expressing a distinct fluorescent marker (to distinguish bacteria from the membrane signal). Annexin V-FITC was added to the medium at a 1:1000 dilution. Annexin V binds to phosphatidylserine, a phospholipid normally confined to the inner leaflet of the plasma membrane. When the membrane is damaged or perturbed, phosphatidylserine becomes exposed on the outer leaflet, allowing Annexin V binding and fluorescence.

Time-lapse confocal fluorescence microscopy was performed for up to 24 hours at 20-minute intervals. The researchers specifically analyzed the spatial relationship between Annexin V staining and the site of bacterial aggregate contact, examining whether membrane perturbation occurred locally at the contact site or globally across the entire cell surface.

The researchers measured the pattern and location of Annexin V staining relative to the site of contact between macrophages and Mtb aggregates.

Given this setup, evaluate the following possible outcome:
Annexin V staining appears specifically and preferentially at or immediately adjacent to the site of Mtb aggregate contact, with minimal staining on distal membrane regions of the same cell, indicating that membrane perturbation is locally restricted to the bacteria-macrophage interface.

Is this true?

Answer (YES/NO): YES